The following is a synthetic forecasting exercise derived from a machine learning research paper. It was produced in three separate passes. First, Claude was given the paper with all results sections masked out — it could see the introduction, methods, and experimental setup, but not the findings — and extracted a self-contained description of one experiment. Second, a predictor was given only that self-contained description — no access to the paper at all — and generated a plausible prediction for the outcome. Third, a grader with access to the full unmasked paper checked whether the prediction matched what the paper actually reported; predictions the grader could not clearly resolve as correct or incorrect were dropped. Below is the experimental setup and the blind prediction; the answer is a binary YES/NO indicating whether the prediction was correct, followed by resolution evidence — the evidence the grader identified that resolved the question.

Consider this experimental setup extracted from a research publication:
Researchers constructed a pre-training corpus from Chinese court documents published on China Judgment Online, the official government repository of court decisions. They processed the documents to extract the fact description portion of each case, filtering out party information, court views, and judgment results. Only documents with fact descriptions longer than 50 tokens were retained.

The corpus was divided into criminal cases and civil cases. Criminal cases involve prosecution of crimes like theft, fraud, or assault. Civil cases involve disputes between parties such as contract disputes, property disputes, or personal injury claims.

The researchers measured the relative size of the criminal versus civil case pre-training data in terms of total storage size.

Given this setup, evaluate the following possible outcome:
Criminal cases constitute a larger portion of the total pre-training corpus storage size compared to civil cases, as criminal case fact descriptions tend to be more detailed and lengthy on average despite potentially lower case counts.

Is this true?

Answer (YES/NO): NO